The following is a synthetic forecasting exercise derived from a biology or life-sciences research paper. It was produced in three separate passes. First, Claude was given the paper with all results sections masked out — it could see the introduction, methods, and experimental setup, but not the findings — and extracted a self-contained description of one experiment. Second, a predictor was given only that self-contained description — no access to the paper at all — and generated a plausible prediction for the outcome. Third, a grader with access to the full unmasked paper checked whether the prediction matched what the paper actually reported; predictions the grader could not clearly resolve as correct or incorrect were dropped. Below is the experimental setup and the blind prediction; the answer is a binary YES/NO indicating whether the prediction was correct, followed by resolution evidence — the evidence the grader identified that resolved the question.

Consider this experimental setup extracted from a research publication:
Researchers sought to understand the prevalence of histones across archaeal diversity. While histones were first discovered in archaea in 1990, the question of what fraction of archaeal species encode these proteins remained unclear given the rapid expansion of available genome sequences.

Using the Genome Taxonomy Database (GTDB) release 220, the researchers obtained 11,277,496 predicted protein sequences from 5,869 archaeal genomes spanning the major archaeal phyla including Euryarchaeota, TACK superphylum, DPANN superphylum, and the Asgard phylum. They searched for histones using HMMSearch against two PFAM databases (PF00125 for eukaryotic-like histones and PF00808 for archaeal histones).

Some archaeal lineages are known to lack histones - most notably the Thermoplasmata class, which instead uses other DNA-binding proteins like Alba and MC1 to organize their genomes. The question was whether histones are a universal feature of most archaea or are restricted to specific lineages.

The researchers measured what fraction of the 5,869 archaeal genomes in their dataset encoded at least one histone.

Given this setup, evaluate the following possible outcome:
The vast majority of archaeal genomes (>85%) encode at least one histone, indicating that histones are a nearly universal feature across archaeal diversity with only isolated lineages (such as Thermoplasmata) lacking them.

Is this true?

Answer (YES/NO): NO